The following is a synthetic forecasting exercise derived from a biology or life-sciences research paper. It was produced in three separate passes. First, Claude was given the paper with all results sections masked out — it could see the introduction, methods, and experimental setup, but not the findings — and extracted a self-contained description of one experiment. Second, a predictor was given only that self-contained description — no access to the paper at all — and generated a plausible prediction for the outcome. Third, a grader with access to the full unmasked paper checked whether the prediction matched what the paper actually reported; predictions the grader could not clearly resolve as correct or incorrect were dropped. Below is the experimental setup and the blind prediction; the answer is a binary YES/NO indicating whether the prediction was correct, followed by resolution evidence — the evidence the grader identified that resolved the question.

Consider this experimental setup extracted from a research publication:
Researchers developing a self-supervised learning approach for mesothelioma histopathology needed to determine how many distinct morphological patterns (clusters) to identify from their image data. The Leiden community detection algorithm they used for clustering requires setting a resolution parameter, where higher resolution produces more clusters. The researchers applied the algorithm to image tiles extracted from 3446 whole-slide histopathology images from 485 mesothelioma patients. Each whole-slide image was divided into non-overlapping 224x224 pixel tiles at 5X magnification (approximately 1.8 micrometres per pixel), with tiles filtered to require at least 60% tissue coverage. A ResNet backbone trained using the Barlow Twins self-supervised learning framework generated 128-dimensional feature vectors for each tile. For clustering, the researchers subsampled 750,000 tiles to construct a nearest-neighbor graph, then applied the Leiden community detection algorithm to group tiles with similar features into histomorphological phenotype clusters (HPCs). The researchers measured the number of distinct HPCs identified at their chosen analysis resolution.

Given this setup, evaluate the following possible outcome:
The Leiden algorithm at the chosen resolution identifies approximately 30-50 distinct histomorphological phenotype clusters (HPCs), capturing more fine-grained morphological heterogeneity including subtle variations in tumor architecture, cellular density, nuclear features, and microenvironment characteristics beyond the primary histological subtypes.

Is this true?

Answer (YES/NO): YES